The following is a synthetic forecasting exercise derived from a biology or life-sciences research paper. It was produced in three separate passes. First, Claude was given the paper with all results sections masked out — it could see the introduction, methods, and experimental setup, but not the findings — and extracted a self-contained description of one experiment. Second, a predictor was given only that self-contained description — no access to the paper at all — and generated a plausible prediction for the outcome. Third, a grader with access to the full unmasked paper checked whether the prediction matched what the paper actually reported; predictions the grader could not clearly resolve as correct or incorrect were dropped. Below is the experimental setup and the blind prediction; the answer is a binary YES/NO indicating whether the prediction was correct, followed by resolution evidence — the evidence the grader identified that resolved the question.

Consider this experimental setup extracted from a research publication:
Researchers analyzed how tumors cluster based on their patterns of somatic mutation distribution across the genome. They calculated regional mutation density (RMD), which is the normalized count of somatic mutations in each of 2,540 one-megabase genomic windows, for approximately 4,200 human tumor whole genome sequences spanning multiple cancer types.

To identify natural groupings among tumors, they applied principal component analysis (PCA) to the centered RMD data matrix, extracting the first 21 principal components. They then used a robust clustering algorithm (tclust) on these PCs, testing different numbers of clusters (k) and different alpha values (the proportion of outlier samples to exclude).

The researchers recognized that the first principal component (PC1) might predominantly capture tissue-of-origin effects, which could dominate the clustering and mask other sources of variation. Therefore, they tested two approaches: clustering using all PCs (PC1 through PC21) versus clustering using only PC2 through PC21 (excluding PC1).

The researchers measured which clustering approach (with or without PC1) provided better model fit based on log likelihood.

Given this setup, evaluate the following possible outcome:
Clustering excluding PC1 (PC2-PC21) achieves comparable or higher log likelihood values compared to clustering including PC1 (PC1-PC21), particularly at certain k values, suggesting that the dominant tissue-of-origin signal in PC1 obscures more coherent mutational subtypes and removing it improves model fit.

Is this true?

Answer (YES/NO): YES